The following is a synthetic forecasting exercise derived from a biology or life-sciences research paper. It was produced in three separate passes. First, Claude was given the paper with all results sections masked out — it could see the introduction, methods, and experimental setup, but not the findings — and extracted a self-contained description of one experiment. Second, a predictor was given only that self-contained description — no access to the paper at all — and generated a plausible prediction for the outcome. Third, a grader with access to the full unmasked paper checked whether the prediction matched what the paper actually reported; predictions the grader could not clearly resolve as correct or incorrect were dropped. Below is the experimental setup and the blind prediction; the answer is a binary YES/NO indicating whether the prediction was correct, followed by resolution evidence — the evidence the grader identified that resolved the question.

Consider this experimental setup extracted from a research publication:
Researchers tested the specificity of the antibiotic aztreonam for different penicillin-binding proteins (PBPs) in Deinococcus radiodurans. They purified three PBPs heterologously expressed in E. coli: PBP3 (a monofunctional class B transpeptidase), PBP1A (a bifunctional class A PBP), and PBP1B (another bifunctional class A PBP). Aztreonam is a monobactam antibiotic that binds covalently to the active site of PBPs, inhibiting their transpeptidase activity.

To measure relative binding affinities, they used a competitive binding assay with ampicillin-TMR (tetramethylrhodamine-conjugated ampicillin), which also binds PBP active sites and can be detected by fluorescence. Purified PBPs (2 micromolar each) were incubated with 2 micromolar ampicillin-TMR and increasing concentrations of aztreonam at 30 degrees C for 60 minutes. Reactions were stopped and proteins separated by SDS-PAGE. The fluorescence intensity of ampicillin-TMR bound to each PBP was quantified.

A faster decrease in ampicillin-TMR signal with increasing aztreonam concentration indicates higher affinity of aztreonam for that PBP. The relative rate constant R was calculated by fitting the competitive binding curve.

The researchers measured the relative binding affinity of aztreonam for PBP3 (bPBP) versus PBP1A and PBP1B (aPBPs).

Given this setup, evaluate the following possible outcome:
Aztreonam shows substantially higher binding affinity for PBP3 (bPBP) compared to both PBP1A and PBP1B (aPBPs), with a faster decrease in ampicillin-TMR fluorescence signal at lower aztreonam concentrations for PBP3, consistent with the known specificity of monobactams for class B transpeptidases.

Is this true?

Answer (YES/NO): YES